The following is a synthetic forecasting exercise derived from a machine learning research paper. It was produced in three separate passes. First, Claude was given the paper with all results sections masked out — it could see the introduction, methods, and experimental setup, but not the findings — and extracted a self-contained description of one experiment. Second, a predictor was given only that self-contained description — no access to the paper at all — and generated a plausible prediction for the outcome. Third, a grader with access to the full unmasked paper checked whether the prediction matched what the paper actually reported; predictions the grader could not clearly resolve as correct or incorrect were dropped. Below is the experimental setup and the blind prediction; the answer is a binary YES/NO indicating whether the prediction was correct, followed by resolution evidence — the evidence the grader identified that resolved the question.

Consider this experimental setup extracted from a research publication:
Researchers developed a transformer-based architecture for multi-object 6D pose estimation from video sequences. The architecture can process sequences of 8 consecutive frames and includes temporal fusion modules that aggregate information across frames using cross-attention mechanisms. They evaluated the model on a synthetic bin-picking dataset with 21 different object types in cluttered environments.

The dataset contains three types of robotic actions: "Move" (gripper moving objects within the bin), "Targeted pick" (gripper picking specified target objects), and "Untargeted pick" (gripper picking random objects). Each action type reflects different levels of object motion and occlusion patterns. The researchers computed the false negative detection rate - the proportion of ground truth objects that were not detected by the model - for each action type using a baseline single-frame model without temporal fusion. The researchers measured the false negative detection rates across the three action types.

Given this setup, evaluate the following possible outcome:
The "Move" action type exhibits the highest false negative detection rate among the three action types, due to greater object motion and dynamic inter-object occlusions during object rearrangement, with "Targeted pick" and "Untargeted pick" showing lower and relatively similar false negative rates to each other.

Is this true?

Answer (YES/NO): YES